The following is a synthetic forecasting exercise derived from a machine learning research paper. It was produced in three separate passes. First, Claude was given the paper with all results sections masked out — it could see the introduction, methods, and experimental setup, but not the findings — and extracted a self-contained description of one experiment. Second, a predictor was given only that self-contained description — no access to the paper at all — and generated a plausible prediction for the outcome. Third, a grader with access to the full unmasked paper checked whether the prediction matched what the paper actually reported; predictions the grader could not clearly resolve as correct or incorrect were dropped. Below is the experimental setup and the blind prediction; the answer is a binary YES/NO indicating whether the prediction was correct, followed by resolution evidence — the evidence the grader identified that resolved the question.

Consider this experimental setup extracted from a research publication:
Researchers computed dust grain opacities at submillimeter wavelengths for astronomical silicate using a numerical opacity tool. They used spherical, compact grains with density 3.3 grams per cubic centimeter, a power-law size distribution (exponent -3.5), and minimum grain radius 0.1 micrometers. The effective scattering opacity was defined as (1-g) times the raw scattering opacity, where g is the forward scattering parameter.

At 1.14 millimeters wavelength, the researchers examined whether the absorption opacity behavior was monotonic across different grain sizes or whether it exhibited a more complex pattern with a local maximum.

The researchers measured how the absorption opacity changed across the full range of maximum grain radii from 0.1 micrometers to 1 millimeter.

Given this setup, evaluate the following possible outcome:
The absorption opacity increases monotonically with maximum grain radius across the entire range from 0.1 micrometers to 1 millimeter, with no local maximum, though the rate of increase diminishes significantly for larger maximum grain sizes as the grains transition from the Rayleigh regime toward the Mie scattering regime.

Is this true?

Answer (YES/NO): NO